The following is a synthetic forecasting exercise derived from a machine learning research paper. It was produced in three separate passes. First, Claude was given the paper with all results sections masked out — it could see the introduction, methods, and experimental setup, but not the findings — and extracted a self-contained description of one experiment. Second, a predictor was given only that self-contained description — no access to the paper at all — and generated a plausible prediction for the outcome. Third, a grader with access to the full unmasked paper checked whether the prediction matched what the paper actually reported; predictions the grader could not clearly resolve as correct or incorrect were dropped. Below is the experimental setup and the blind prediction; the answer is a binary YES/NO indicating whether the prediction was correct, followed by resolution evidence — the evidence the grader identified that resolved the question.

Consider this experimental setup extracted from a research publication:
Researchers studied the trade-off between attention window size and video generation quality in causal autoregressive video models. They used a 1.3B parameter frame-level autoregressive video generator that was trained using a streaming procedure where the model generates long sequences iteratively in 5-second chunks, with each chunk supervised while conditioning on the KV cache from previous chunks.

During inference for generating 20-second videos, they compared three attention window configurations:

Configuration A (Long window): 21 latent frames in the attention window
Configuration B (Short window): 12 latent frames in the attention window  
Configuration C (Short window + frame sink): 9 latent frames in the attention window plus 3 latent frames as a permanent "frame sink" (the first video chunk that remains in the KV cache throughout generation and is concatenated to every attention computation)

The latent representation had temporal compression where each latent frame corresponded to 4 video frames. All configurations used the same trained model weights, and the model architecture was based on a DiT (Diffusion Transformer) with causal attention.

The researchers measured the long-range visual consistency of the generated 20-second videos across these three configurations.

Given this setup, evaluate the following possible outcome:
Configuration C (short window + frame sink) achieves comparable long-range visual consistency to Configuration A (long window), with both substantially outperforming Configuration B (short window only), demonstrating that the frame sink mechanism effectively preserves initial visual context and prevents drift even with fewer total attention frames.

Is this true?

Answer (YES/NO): YES